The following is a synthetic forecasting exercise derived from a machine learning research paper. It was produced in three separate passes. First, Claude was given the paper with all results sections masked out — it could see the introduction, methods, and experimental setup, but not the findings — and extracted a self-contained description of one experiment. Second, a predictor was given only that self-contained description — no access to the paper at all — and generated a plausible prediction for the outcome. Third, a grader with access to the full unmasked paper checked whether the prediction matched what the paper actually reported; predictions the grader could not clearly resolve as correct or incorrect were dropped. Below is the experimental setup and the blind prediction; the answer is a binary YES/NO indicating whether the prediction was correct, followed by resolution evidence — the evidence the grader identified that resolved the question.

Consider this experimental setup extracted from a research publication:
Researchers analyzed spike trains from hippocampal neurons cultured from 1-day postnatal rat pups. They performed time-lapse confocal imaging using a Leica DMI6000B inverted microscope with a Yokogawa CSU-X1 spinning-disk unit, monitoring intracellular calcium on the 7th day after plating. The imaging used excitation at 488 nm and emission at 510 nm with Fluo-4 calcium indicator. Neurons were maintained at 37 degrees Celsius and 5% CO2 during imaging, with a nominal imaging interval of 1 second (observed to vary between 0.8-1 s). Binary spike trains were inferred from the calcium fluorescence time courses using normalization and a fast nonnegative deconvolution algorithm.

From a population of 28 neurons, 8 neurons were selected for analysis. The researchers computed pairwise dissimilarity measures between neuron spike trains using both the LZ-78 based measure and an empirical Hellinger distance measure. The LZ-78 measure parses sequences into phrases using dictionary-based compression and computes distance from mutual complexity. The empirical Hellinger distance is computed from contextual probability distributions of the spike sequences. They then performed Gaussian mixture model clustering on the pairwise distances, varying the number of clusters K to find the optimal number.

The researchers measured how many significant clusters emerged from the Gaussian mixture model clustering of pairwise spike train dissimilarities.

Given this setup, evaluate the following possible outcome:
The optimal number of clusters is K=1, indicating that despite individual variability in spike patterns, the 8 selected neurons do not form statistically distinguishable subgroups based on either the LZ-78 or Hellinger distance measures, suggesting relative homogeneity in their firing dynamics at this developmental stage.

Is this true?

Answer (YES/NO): NO